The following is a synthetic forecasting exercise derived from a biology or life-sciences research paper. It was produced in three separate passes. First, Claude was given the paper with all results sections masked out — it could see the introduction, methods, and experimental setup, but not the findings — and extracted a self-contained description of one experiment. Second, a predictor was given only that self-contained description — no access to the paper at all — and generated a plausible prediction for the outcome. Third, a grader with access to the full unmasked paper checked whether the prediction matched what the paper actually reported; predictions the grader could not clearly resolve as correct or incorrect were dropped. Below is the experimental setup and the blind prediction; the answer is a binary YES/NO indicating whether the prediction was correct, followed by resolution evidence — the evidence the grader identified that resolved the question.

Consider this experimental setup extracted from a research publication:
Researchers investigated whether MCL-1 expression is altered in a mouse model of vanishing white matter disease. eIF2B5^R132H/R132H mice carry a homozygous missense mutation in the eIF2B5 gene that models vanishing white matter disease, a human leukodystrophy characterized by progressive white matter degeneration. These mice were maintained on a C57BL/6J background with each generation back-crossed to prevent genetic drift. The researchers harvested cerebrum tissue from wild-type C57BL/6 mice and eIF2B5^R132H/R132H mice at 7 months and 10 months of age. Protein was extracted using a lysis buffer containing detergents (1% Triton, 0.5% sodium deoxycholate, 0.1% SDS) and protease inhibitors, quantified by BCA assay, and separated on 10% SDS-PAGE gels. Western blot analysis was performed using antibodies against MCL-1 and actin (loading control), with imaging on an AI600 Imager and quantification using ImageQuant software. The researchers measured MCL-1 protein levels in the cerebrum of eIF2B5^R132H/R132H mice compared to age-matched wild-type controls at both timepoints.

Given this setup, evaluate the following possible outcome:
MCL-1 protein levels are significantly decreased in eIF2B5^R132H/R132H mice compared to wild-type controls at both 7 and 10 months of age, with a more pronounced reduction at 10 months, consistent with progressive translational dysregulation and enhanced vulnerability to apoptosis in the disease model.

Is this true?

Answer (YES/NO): NO